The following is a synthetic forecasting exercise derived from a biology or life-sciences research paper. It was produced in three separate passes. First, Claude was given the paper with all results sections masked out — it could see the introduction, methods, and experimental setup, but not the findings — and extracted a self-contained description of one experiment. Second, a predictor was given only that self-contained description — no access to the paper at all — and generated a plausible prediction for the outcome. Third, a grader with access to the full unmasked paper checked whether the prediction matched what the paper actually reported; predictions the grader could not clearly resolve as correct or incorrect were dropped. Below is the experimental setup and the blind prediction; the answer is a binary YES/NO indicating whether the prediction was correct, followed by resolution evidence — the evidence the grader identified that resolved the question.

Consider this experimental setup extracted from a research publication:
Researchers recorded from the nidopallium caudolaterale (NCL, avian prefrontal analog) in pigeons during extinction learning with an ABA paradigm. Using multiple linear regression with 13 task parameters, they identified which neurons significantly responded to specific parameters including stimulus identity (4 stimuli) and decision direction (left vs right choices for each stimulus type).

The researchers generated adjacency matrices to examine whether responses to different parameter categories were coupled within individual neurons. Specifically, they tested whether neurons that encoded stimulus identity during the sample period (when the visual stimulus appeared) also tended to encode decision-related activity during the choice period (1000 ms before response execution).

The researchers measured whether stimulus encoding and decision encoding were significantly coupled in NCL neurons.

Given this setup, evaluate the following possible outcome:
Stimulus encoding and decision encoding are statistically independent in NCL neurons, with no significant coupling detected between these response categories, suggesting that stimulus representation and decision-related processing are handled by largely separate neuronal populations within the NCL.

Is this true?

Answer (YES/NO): YES